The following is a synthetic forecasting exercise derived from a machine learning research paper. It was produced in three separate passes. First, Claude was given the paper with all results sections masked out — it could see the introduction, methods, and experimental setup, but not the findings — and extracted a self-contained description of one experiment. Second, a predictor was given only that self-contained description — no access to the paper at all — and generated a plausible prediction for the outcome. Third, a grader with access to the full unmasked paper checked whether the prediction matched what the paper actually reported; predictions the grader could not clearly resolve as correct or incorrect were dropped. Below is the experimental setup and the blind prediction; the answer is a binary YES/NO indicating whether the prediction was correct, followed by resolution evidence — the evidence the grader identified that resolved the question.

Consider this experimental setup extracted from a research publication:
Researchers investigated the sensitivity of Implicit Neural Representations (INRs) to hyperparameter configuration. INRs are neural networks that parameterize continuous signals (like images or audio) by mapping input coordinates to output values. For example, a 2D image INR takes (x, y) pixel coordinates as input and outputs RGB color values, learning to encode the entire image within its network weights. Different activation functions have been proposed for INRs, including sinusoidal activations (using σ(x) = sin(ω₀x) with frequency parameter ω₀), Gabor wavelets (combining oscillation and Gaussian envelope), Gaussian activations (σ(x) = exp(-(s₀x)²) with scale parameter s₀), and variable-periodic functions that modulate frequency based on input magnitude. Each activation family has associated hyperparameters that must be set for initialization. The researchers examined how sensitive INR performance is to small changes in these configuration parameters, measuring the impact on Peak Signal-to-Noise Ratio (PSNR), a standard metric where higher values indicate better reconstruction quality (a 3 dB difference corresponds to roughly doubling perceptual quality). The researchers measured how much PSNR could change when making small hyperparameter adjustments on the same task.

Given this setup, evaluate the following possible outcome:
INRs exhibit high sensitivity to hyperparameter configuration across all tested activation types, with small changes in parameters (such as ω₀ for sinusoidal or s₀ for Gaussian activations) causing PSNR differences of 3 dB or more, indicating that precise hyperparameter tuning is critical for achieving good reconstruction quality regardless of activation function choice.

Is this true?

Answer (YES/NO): YES